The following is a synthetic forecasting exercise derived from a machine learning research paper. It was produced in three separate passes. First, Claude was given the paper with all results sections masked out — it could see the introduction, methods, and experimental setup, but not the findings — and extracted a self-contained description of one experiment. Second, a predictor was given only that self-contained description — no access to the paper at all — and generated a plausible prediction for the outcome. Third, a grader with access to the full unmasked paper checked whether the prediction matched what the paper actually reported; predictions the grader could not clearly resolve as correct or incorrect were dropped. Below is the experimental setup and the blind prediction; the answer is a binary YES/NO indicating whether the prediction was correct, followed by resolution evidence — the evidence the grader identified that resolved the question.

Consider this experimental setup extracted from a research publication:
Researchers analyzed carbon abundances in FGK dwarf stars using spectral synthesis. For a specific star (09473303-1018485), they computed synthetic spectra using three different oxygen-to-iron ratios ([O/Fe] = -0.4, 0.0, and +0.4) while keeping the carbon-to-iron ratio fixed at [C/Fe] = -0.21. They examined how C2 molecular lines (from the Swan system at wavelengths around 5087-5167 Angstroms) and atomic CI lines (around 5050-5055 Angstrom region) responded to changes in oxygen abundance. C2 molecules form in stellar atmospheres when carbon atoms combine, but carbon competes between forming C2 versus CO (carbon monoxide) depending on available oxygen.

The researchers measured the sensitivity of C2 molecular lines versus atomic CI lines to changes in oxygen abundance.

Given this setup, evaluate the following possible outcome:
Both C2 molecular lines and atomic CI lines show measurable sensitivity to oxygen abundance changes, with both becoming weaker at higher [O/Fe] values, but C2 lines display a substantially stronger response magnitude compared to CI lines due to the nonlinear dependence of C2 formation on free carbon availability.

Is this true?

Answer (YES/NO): NO